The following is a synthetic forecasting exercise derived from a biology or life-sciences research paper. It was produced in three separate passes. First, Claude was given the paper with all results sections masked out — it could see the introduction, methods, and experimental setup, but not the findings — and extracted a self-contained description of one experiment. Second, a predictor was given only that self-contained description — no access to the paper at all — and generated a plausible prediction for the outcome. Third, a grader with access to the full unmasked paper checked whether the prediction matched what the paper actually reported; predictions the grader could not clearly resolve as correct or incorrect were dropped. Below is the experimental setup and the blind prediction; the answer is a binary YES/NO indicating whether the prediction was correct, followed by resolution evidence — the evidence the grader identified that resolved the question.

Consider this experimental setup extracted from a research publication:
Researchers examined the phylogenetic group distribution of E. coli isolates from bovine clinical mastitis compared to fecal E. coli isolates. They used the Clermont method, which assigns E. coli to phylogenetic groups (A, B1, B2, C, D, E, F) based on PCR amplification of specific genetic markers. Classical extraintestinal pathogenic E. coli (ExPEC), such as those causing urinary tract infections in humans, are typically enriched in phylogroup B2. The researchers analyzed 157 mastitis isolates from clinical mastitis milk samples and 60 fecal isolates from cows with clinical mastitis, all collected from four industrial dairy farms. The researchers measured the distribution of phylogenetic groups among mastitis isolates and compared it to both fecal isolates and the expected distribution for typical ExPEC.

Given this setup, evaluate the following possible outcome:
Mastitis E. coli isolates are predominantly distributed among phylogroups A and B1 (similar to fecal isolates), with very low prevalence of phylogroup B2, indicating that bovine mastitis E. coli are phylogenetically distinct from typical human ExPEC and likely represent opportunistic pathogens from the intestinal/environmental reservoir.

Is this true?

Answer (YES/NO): YES